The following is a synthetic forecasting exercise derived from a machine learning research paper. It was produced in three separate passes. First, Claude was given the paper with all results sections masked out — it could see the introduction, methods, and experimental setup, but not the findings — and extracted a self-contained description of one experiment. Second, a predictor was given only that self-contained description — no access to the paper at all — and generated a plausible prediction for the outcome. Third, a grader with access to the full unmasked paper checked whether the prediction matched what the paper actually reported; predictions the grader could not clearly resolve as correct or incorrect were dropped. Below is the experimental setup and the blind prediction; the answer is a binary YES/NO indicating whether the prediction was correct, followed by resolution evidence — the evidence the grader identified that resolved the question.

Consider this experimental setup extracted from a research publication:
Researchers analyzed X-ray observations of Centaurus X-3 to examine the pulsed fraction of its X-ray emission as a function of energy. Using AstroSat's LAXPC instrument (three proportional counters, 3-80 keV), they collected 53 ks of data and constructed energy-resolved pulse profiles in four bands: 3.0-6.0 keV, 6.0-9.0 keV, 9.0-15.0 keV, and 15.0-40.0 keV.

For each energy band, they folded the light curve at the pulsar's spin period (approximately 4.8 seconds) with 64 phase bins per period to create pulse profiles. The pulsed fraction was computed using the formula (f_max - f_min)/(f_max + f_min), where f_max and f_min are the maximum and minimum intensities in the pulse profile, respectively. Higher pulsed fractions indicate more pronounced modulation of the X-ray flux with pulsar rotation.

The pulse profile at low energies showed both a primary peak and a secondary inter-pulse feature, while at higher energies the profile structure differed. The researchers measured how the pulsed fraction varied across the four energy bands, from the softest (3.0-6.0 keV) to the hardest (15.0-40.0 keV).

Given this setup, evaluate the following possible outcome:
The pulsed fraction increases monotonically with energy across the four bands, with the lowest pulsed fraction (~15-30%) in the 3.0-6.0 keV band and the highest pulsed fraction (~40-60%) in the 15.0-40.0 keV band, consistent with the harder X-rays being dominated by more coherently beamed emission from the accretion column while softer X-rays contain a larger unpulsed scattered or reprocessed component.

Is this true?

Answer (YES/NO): NO